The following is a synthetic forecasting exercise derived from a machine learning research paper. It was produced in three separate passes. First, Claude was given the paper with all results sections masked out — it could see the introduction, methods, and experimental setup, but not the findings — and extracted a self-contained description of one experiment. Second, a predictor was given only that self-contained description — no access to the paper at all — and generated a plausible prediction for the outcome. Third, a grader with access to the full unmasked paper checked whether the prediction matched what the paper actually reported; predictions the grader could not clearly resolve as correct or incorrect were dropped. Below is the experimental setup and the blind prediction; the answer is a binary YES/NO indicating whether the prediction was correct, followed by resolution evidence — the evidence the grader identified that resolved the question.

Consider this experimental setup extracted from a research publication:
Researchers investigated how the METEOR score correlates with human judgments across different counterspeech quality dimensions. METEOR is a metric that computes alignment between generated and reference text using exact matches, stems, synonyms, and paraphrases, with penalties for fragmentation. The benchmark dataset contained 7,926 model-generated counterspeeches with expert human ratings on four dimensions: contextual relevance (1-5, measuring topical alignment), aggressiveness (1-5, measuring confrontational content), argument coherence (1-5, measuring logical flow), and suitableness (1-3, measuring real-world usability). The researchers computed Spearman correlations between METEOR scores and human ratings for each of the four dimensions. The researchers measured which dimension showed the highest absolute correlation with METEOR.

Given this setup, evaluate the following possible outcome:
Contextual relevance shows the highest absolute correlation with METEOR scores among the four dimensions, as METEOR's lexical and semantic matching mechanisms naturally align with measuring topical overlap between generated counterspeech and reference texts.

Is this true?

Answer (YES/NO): NO